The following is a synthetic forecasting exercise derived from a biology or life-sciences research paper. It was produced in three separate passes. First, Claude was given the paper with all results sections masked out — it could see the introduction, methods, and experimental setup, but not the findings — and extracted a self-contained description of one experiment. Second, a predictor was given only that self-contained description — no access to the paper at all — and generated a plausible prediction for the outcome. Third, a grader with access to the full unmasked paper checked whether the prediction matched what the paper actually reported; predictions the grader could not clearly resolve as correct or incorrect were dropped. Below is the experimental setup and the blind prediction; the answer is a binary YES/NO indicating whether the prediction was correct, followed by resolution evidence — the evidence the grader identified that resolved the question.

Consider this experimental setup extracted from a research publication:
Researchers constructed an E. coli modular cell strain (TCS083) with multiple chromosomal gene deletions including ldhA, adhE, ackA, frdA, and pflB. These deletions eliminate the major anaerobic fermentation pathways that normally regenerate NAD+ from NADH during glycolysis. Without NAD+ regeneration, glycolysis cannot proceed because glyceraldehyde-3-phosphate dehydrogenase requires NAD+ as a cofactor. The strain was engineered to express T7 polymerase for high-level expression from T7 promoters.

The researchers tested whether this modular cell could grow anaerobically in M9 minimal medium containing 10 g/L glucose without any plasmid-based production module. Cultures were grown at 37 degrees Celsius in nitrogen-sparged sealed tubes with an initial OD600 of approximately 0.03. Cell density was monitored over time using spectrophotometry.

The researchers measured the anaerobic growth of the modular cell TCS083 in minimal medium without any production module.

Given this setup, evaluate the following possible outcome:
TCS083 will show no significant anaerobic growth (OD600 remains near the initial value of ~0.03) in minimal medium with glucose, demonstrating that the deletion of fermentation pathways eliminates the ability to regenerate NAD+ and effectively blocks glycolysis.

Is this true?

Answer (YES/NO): YES